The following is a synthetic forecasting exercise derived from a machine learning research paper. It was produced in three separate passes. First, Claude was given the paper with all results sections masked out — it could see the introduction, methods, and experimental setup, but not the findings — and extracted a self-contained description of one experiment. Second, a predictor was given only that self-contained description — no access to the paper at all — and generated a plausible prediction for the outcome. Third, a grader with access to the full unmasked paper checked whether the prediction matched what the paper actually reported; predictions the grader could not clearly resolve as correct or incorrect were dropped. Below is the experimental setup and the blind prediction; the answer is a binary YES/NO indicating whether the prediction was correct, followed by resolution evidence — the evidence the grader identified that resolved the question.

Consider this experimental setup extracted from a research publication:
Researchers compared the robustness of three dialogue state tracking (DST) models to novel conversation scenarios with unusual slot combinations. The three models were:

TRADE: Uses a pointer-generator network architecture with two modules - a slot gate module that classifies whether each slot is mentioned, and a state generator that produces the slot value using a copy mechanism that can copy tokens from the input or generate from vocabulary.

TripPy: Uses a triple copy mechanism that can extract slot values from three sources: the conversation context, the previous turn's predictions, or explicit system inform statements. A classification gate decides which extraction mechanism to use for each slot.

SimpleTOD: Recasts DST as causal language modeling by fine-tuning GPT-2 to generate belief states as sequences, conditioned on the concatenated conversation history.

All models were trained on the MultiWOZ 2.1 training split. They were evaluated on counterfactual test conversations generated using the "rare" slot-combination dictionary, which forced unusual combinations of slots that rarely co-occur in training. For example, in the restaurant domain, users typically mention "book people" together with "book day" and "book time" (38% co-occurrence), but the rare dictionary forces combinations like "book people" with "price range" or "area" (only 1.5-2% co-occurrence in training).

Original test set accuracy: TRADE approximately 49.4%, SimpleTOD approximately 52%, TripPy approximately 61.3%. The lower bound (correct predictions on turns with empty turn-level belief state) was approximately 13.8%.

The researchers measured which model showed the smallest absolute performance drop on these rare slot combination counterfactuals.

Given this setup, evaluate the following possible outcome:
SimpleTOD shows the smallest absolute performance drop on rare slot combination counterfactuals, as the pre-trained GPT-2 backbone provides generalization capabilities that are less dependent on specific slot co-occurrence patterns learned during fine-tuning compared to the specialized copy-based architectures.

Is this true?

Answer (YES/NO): NO